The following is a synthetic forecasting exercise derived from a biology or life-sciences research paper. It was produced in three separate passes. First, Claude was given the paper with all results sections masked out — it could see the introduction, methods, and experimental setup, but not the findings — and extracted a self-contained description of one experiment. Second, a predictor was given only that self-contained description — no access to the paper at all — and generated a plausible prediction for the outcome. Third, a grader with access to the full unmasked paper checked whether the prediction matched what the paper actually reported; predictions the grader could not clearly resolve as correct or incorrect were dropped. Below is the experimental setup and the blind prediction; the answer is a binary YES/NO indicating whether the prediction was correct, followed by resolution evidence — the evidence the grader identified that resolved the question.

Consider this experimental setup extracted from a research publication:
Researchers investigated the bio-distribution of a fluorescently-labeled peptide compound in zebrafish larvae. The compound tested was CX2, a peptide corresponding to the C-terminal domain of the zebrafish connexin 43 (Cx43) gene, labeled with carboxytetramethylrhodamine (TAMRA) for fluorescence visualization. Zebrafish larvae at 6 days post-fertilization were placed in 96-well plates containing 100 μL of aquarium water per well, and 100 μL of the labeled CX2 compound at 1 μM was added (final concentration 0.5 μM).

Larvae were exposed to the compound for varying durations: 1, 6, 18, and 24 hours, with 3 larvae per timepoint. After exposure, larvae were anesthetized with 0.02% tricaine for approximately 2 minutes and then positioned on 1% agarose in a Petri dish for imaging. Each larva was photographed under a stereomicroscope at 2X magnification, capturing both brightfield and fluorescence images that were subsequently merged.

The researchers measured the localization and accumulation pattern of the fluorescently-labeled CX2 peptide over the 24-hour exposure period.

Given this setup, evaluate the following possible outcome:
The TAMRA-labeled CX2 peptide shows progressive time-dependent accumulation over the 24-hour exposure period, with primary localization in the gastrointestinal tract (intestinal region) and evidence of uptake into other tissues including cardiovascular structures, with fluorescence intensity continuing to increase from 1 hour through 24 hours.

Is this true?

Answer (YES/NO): NO